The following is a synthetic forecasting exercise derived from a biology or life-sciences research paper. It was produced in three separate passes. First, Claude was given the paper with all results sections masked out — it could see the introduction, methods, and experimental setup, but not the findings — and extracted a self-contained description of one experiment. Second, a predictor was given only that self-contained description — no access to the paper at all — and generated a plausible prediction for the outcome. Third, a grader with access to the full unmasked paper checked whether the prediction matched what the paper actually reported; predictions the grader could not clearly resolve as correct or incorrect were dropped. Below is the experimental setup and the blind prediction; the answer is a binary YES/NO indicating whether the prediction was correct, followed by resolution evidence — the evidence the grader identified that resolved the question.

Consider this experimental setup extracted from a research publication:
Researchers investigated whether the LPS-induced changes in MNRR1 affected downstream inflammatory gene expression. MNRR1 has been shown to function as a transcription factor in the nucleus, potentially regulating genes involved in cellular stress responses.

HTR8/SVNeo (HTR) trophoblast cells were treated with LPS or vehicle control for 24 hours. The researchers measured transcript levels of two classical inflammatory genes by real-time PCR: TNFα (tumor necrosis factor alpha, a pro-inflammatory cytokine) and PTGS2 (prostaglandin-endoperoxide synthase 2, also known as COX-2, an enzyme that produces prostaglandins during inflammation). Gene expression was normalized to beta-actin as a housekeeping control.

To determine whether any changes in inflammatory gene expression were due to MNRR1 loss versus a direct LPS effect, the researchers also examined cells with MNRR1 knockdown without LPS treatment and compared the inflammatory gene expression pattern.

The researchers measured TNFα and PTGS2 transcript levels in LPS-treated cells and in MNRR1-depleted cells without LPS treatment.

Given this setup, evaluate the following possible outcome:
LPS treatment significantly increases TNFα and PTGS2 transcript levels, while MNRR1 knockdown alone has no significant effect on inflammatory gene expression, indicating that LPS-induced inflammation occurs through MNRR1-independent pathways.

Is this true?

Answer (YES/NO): NO